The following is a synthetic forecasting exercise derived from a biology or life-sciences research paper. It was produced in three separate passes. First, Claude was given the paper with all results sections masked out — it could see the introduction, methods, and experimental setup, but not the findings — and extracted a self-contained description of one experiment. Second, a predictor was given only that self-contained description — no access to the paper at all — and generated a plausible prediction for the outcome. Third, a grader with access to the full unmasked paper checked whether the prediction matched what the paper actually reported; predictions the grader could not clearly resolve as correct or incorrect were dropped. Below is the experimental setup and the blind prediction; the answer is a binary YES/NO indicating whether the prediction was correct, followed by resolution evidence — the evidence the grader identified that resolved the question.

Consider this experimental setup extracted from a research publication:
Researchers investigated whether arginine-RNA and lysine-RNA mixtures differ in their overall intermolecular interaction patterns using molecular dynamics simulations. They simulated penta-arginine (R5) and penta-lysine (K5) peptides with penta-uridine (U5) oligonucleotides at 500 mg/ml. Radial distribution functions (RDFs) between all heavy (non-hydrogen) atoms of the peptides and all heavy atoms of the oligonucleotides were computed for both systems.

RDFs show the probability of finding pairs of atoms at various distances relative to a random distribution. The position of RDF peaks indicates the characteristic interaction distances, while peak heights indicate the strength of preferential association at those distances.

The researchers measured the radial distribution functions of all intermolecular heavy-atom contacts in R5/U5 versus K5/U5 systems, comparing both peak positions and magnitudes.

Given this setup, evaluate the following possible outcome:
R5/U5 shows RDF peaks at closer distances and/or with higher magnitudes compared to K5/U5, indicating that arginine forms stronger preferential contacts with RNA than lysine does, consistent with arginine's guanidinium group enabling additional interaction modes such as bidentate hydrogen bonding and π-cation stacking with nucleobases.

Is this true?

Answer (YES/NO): YES